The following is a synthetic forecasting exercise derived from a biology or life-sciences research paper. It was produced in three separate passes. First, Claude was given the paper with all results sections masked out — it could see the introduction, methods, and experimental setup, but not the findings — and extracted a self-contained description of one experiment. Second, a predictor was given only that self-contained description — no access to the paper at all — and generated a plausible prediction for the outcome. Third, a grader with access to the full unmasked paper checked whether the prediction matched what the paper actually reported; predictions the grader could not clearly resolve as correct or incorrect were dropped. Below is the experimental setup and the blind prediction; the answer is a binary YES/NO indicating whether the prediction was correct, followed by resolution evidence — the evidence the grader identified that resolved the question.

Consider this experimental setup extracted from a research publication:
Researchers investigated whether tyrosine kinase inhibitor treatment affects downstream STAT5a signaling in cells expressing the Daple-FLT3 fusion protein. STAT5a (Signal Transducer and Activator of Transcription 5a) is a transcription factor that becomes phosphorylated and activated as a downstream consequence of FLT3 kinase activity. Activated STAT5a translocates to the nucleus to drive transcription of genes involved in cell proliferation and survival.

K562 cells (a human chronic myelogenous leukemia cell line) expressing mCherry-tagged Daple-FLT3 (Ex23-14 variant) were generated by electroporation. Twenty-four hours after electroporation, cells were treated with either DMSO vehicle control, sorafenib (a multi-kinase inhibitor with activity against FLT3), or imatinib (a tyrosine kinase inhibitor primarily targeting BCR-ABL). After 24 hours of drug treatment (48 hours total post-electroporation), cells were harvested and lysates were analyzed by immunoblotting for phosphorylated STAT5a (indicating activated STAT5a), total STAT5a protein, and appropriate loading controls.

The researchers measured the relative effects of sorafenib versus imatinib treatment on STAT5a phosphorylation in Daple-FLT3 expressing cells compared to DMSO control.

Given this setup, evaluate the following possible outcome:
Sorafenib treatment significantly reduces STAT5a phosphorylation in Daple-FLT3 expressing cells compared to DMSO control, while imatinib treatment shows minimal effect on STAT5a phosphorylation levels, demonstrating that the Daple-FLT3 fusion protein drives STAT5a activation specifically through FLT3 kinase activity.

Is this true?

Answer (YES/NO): NO